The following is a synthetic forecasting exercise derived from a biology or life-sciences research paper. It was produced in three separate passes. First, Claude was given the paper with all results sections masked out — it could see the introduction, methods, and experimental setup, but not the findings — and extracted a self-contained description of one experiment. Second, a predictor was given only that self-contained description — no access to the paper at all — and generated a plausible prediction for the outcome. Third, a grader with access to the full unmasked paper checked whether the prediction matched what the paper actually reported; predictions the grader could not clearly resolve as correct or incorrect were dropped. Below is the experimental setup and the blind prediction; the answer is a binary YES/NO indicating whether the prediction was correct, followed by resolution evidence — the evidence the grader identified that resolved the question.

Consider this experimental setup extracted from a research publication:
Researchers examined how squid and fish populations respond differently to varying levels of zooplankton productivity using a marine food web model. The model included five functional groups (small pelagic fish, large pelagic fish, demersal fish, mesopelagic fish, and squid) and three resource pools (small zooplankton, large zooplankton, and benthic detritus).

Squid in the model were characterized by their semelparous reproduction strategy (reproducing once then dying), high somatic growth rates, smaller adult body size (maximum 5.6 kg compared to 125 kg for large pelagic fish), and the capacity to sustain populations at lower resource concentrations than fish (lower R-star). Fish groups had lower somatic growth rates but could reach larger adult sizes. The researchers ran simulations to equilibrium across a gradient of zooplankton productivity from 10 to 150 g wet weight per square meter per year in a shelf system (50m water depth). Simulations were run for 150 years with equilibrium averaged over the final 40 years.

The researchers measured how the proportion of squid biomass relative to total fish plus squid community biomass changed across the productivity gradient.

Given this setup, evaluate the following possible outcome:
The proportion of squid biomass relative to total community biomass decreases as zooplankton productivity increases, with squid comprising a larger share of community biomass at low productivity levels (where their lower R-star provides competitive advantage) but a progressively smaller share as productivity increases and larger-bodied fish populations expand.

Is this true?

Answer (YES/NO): NO